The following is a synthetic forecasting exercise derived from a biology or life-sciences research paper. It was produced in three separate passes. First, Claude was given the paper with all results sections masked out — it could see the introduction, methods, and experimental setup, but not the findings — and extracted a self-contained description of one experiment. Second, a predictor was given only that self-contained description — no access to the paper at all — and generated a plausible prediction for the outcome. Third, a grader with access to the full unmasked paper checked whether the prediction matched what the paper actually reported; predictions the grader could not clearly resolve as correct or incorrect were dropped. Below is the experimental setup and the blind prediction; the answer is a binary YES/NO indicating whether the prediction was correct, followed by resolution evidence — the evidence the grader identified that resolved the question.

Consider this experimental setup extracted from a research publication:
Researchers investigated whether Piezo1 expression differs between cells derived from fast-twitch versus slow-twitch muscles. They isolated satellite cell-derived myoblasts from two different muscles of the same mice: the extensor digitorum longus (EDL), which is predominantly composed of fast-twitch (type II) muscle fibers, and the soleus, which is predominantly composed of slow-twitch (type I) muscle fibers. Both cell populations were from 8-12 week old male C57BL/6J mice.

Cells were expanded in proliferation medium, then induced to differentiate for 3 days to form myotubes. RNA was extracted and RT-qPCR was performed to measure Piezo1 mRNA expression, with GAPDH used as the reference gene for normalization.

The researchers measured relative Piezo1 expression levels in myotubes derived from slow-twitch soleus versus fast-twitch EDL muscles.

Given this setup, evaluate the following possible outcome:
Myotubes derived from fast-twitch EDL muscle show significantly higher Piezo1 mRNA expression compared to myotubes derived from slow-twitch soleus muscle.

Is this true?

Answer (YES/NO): NO